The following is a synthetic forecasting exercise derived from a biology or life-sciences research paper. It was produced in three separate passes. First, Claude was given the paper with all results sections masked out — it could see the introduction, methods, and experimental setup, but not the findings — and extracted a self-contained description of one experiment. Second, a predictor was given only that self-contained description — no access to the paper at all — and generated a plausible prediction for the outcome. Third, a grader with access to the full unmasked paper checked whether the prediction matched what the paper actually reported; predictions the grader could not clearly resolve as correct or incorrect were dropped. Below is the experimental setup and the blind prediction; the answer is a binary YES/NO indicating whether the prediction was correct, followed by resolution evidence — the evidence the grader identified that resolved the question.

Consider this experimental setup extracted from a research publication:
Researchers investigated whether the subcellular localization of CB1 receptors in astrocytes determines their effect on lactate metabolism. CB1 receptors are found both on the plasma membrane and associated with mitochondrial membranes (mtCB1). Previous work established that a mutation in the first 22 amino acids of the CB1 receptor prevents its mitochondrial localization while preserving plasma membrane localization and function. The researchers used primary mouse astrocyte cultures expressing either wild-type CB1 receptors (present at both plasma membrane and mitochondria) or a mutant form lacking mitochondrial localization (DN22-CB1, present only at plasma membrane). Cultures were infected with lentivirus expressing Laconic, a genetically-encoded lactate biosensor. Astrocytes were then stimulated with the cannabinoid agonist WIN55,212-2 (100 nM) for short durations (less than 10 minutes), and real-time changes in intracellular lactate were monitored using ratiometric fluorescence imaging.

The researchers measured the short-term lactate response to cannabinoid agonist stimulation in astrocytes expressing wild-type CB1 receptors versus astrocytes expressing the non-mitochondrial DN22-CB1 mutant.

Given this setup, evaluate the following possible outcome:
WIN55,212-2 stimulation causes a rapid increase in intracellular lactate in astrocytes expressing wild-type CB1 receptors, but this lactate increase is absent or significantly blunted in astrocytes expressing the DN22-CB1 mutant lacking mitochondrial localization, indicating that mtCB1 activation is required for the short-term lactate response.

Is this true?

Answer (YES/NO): NO